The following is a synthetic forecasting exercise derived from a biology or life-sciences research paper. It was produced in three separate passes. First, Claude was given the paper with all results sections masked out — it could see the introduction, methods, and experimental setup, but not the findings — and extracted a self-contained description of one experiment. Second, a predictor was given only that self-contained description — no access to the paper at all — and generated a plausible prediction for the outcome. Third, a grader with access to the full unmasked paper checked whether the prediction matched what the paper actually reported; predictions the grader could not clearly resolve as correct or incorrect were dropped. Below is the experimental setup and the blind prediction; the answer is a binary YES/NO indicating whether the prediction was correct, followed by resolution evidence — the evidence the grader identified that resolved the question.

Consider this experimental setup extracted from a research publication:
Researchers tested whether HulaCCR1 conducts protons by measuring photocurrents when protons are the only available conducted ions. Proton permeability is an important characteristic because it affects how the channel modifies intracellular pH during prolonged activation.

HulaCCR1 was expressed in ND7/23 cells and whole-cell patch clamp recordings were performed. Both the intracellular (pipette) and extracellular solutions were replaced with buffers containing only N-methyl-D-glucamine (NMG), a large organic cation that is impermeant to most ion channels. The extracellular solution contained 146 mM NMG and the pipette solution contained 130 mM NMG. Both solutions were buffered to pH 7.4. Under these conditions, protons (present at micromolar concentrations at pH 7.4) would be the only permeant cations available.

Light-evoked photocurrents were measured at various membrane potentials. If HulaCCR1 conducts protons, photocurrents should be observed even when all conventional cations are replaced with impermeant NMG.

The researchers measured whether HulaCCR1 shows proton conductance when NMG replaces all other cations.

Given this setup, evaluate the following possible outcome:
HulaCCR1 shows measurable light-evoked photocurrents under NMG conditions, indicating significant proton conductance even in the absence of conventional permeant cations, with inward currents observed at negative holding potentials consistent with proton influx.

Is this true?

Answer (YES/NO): NO